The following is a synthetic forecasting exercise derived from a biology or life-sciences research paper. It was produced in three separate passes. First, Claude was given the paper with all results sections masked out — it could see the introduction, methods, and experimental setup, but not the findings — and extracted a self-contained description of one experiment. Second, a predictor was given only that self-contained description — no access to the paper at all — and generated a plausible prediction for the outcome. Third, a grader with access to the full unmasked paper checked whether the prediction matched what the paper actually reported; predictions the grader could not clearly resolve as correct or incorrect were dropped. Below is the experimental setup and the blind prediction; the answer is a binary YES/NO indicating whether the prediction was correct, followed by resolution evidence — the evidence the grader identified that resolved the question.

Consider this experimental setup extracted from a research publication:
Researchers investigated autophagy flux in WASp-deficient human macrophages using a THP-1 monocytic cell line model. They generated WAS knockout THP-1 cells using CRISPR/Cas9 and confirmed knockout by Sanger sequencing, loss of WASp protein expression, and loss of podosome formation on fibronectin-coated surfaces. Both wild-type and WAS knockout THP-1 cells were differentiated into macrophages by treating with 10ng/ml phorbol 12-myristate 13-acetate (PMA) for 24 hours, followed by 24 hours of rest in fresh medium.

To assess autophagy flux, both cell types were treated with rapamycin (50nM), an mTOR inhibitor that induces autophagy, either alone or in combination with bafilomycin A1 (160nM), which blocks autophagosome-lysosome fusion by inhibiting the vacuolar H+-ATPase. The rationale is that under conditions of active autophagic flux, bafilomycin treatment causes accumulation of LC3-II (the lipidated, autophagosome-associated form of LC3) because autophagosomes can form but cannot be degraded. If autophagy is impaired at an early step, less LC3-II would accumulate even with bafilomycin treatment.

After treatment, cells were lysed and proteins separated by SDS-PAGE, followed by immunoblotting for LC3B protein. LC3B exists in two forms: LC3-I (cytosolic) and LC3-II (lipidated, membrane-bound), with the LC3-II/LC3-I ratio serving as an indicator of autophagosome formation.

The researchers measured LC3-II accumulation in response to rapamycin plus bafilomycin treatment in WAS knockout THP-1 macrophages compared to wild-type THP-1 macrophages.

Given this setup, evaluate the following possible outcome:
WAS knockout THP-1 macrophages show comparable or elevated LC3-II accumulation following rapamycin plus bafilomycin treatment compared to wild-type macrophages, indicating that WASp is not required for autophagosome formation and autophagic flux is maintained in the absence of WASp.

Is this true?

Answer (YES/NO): NO